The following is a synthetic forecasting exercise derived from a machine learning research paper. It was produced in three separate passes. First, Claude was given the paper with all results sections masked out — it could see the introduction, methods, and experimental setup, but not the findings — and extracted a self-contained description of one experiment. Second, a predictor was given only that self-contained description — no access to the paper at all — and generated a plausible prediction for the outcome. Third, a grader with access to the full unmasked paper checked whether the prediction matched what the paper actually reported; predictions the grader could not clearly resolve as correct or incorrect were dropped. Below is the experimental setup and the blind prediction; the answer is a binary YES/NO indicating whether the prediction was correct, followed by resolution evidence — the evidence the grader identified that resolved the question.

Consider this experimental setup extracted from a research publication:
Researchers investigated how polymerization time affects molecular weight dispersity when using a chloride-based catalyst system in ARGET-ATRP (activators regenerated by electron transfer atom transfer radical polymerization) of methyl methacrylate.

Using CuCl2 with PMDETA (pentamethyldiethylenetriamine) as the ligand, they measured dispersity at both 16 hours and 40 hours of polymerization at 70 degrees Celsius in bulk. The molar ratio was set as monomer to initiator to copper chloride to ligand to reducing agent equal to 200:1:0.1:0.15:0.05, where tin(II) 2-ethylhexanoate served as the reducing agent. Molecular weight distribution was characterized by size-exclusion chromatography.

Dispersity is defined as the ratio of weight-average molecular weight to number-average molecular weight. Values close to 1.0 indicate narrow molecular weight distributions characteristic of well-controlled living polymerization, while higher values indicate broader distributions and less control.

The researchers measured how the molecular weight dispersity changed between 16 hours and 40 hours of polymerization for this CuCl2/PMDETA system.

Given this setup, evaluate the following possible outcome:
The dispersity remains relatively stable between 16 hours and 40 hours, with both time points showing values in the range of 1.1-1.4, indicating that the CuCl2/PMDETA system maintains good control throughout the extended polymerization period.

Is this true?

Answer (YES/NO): YES